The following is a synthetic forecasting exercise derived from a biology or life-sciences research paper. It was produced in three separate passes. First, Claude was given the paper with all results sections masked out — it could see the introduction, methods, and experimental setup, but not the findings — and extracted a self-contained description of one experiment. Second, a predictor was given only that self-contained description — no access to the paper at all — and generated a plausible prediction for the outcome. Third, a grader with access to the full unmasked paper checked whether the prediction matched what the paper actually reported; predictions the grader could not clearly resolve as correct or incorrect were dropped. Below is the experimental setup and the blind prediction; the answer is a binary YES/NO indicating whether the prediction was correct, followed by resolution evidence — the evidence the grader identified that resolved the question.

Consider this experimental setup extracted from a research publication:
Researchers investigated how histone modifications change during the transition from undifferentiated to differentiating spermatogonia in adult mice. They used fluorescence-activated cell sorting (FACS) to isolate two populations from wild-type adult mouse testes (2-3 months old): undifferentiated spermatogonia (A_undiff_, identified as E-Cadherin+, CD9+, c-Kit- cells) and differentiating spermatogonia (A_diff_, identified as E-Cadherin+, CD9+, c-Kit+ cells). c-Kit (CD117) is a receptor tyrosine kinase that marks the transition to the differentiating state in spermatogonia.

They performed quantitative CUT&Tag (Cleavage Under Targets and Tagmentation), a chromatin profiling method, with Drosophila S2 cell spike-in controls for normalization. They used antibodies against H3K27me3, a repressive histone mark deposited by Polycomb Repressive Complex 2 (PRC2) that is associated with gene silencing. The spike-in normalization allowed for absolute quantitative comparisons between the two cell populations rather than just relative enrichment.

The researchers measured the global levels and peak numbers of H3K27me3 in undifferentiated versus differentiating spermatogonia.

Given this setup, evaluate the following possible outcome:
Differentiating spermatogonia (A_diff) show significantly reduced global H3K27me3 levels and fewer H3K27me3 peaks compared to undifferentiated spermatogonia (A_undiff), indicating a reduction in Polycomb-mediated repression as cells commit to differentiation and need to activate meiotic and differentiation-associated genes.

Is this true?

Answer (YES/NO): YES